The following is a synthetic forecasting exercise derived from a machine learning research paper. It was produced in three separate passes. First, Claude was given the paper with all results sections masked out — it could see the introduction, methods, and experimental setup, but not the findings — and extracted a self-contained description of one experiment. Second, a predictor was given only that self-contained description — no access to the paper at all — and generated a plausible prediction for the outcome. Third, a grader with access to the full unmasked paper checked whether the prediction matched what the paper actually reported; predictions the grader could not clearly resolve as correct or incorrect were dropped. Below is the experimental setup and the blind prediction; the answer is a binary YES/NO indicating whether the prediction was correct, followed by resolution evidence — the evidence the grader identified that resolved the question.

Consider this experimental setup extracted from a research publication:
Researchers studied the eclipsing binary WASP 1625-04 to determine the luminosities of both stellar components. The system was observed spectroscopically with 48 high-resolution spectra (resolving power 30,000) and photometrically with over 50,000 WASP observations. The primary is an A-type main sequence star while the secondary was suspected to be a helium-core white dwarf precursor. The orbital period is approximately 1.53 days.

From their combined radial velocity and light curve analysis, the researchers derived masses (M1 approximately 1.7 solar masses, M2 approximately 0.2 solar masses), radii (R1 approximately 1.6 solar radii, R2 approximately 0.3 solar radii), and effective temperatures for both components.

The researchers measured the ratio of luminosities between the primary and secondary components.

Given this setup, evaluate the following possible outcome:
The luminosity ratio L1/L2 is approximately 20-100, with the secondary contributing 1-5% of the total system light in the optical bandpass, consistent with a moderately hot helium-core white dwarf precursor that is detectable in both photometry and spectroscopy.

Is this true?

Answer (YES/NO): NO